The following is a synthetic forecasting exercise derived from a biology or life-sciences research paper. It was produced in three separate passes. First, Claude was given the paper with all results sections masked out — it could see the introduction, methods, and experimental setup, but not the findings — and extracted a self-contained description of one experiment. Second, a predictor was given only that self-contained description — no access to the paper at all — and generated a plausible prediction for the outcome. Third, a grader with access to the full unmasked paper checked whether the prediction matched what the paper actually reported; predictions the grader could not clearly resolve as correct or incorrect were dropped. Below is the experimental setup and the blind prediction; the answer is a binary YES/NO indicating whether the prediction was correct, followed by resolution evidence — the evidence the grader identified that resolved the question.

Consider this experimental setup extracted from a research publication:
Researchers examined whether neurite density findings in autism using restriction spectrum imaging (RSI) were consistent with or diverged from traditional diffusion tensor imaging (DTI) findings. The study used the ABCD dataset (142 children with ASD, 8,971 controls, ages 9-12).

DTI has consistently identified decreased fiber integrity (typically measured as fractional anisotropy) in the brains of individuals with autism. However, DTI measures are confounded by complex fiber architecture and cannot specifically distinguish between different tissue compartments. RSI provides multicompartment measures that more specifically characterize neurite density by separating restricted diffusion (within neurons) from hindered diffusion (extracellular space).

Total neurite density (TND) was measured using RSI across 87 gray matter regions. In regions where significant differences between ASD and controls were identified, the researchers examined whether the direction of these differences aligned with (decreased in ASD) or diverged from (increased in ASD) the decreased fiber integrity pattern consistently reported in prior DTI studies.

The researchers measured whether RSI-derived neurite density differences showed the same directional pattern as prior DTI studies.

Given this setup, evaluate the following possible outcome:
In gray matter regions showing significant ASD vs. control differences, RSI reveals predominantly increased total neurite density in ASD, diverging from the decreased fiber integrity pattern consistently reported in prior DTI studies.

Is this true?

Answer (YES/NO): NO